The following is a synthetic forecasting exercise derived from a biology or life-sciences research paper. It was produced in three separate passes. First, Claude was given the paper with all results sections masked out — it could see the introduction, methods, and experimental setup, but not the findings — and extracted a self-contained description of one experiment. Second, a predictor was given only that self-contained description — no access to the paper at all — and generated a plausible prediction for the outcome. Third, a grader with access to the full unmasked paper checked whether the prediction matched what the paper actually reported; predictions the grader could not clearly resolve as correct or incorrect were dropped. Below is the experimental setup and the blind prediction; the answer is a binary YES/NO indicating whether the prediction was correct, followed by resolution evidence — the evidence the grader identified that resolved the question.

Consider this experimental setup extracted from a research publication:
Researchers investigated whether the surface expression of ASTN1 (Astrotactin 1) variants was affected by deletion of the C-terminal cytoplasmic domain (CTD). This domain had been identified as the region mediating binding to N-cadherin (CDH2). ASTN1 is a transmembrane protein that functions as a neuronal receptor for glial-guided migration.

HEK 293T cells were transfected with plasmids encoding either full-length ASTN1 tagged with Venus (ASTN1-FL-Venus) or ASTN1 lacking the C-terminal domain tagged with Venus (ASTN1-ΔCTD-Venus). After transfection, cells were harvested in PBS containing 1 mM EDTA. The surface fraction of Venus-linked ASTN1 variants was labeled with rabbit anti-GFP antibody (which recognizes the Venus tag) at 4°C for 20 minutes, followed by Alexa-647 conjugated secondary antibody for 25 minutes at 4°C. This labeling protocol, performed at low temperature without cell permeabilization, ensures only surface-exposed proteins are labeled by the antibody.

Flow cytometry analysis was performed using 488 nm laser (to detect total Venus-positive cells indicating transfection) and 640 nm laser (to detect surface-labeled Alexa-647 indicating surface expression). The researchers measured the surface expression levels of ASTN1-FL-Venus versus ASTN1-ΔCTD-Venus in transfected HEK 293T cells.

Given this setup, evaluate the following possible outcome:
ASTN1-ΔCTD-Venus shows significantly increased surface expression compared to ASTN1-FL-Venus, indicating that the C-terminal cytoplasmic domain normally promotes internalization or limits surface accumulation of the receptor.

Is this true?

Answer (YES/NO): NO